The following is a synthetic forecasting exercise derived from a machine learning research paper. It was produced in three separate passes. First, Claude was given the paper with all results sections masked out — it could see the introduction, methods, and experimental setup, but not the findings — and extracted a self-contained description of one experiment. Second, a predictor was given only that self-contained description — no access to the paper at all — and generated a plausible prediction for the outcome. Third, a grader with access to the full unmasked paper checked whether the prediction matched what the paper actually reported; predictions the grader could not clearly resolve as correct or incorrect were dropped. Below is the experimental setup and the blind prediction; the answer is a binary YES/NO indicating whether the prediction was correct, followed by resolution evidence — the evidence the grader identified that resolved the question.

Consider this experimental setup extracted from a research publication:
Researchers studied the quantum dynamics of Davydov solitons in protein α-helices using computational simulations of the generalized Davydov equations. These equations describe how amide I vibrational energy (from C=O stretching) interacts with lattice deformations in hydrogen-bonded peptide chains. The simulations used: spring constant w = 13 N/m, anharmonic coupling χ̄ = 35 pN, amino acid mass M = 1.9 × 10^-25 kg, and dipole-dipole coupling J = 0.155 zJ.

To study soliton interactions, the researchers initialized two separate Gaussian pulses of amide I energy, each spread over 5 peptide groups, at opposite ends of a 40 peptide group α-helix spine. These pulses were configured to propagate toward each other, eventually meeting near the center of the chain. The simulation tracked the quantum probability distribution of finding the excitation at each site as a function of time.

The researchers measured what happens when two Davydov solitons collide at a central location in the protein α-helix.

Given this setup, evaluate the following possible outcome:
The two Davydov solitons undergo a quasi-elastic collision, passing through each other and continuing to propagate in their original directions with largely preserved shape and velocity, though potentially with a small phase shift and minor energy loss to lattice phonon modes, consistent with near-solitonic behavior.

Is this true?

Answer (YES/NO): NO